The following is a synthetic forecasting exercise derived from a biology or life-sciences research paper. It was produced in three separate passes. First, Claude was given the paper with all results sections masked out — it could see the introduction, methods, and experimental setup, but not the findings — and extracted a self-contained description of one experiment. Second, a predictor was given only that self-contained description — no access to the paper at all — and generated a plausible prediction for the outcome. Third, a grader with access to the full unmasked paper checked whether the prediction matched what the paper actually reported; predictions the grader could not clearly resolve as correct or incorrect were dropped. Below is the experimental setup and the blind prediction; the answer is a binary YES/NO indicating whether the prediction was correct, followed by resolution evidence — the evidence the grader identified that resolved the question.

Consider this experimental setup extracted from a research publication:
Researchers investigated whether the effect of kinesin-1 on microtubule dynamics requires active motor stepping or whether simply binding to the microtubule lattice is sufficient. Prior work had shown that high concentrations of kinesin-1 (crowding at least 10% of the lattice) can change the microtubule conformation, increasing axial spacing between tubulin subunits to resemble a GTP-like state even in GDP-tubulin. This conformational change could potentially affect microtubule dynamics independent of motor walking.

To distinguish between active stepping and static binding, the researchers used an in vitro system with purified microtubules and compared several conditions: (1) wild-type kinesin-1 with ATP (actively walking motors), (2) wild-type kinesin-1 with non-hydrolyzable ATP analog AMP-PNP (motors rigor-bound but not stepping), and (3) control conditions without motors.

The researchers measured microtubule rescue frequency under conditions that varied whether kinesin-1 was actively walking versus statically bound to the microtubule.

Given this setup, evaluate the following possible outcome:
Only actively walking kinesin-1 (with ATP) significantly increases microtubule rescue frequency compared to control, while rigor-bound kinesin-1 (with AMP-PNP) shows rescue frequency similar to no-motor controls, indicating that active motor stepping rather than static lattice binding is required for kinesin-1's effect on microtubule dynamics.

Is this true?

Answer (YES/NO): NO